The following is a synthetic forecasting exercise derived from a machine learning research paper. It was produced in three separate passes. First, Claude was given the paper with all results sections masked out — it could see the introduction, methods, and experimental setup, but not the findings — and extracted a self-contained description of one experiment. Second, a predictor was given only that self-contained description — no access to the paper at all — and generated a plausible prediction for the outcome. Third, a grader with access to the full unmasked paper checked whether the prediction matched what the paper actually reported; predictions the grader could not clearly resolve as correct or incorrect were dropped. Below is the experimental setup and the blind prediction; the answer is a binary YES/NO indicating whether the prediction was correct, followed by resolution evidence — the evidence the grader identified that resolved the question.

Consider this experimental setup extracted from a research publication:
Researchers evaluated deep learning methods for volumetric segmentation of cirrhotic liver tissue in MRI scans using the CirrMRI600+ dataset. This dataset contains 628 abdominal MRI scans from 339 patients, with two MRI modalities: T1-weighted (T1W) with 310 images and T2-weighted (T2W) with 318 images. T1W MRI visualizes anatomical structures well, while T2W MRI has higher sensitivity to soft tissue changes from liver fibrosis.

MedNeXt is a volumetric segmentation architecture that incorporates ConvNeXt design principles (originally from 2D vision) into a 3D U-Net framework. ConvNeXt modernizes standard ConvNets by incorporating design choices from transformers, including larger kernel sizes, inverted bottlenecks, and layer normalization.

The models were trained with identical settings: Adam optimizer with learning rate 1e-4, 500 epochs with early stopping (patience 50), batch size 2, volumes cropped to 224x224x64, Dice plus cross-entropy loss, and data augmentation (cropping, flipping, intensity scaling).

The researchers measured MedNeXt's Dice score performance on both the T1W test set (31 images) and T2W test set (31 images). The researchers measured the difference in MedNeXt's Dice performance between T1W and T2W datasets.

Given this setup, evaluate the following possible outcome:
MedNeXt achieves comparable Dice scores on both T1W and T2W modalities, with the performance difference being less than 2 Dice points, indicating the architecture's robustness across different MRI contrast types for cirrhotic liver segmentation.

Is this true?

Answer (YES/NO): NO